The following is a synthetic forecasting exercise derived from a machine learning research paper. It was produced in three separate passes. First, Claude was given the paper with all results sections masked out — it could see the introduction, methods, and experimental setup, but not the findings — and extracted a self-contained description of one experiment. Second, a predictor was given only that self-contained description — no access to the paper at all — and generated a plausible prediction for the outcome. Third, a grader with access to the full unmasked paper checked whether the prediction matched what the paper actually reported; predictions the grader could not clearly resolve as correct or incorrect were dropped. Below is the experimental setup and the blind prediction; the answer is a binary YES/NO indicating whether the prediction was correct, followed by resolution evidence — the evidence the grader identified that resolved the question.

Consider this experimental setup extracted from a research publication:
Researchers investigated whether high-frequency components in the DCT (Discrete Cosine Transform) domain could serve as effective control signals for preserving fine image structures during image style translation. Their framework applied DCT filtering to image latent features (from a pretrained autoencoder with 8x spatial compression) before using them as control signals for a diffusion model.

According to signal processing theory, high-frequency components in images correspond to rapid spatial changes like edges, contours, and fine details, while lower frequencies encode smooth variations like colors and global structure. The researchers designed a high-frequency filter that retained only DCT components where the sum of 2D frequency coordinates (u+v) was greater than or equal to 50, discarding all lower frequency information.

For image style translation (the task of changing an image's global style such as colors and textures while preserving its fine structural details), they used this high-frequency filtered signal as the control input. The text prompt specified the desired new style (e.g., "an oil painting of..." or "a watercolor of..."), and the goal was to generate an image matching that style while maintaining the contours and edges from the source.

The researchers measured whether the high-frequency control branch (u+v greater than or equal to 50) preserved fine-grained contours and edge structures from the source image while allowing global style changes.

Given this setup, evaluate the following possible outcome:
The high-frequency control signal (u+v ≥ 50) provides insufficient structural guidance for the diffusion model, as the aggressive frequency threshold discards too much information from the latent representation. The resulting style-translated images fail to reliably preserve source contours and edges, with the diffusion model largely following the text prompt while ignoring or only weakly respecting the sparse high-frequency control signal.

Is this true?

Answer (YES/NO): NO